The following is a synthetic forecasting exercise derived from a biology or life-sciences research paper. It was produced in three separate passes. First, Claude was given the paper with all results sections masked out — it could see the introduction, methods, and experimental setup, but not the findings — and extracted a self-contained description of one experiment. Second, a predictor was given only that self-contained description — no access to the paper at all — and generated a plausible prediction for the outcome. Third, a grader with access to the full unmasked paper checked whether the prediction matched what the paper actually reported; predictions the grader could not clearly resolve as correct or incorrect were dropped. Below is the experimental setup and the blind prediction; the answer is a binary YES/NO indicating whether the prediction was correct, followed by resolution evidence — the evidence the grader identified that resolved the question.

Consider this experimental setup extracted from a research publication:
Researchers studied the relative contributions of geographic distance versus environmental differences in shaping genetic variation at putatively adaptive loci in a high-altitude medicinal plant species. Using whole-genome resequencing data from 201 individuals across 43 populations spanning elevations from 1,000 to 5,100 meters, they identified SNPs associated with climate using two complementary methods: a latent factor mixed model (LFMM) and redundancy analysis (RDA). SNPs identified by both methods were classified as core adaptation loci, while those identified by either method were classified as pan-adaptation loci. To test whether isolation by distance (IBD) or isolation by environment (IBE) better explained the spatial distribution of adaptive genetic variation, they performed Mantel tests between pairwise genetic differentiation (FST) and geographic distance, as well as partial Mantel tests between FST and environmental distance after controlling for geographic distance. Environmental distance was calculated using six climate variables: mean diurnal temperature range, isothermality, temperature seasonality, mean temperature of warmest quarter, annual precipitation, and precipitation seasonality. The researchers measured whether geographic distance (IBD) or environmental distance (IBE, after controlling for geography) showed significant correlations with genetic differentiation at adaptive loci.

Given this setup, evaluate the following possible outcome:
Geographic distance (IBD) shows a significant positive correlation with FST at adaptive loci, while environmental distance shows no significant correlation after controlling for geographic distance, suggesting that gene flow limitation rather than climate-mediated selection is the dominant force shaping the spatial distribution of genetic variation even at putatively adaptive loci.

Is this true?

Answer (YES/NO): NO